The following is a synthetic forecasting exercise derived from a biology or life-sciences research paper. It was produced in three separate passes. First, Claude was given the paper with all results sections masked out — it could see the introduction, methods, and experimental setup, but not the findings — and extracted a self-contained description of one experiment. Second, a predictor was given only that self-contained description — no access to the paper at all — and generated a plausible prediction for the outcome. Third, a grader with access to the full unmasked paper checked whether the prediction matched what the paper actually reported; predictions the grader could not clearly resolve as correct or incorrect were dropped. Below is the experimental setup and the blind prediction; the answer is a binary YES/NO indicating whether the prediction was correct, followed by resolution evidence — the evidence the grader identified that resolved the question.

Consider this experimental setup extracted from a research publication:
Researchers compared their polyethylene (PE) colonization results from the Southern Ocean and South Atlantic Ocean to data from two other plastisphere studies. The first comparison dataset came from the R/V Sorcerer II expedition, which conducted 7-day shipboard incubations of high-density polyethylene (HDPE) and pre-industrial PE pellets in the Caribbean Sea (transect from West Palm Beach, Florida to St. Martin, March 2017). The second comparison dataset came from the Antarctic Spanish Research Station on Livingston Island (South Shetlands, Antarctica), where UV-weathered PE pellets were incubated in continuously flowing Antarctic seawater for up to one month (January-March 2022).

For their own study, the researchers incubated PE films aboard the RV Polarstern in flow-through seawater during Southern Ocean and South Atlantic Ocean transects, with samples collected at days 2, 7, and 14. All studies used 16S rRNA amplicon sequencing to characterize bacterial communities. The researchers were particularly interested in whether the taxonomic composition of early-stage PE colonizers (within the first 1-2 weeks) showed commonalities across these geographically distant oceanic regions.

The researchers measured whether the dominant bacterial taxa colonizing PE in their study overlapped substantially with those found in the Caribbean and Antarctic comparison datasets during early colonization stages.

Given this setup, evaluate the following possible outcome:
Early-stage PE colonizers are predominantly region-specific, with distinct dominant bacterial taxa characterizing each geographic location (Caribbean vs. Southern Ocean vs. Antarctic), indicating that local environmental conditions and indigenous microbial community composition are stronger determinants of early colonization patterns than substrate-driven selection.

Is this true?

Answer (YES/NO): NO